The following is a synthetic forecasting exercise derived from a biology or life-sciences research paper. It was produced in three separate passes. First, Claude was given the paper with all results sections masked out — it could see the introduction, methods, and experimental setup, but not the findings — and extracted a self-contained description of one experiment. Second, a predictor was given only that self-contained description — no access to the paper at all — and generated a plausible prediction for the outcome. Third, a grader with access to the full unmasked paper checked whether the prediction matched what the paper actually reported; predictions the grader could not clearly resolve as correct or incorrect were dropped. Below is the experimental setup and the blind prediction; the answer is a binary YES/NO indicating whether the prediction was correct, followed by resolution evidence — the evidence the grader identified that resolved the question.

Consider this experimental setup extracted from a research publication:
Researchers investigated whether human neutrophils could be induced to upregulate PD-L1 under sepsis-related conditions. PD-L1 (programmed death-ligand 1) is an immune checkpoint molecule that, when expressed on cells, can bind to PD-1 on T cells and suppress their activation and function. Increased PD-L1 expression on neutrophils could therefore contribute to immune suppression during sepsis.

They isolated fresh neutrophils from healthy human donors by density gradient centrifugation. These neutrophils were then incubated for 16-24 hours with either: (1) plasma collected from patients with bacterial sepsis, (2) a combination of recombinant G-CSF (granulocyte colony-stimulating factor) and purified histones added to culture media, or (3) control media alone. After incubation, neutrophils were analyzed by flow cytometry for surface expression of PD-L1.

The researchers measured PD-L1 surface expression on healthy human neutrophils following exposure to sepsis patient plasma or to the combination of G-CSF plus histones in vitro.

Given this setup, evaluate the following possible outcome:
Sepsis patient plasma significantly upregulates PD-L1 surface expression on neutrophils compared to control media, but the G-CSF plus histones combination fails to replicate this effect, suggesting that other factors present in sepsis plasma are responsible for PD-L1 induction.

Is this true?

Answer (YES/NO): NO